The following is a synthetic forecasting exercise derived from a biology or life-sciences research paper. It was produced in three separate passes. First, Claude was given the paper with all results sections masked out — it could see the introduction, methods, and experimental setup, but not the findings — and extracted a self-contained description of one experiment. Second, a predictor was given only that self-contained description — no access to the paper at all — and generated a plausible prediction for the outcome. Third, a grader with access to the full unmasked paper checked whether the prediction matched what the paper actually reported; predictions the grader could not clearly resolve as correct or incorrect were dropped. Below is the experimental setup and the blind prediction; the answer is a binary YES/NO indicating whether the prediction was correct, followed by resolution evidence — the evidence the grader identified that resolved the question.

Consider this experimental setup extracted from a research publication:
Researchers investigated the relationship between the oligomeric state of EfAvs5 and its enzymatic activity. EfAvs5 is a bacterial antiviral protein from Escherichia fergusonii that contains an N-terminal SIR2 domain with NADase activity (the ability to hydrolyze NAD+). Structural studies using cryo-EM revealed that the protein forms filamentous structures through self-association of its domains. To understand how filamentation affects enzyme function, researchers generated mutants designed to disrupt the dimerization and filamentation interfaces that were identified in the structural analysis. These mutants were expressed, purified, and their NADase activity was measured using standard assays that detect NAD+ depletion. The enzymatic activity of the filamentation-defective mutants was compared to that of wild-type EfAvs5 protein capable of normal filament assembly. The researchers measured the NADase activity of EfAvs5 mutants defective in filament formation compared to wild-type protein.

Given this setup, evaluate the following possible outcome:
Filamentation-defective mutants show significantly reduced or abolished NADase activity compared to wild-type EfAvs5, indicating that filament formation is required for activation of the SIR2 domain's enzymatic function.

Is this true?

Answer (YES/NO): YES